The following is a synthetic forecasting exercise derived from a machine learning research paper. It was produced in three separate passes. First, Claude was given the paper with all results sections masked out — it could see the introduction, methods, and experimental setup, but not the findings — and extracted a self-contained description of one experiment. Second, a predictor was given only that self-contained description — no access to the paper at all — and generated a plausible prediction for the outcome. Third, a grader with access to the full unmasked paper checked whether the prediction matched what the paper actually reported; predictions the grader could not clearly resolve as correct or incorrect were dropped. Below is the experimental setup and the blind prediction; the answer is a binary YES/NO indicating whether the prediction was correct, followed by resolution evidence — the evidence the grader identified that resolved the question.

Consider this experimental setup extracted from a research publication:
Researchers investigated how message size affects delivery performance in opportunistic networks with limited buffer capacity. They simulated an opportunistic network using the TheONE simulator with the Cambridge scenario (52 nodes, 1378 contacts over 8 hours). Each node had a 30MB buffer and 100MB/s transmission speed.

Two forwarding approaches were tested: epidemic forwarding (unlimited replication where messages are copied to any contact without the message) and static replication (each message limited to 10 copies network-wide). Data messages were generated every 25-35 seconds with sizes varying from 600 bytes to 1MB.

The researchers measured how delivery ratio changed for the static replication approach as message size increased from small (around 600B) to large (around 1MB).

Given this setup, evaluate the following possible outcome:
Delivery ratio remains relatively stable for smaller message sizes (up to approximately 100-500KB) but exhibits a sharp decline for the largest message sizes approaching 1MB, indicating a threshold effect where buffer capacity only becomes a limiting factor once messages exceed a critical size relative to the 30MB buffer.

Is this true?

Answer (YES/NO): NO